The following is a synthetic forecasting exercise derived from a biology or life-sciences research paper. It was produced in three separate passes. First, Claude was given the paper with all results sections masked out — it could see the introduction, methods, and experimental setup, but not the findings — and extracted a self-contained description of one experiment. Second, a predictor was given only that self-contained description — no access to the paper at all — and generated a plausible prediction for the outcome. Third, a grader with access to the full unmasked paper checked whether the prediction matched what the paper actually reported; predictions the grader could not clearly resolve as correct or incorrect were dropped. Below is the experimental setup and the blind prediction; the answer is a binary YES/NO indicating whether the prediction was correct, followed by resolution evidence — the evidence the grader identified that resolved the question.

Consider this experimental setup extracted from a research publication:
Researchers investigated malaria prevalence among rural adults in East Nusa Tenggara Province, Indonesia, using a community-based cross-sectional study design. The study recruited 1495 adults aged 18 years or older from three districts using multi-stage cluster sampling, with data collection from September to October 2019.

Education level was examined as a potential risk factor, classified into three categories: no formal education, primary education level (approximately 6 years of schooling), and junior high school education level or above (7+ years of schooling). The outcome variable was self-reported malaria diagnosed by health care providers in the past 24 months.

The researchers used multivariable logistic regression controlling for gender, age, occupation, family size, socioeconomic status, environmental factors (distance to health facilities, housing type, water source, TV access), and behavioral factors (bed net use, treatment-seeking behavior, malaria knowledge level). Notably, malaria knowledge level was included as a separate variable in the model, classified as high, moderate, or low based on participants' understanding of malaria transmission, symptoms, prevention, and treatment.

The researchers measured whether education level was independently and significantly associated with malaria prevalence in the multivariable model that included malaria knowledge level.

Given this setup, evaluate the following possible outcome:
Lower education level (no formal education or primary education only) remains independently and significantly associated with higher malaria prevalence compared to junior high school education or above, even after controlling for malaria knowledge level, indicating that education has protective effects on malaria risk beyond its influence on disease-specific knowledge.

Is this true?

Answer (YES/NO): NO